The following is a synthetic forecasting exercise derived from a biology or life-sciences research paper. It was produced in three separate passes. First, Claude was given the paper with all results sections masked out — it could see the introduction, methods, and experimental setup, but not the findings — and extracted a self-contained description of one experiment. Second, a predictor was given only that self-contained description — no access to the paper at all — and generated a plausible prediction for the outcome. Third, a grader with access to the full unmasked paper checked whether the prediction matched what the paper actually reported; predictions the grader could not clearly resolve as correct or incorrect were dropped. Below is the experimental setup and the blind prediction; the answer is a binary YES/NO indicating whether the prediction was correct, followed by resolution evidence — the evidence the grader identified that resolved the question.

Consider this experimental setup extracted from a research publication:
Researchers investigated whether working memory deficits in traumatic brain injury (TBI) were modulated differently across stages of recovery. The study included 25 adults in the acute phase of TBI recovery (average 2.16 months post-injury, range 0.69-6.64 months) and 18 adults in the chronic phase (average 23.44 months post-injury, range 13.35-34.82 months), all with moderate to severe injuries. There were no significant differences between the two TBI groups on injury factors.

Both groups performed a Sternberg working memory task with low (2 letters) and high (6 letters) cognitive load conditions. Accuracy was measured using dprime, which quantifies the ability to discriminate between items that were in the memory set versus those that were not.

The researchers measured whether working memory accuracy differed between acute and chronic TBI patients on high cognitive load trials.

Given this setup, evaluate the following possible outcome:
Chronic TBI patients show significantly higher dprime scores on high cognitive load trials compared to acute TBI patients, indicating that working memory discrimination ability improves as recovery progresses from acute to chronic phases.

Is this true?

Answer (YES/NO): NO